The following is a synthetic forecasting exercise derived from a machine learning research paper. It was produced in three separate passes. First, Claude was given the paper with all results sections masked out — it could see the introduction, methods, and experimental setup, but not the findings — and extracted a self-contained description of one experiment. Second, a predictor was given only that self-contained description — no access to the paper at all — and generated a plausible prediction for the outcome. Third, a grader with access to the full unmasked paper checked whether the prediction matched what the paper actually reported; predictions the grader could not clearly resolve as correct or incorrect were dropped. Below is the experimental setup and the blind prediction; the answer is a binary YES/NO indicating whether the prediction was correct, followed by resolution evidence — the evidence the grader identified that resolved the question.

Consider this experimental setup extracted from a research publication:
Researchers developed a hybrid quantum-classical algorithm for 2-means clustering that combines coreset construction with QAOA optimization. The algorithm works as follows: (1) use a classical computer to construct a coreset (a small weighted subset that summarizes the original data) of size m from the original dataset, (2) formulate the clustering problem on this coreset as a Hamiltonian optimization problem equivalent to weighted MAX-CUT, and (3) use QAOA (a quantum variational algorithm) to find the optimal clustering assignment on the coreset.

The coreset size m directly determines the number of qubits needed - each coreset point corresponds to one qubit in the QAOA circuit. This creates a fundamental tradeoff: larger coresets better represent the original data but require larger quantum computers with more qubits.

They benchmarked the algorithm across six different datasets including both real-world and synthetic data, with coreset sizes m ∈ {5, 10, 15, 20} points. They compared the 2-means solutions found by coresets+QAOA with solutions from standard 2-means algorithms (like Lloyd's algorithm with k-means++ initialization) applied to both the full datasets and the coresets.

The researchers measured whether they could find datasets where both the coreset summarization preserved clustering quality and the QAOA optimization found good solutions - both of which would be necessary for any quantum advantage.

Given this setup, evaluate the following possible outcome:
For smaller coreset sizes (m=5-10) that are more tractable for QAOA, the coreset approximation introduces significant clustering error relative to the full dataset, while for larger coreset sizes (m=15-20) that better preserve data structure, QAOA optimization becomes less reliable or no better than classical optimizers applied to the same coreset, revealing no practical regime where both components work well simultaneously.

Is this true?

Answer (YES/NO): YES